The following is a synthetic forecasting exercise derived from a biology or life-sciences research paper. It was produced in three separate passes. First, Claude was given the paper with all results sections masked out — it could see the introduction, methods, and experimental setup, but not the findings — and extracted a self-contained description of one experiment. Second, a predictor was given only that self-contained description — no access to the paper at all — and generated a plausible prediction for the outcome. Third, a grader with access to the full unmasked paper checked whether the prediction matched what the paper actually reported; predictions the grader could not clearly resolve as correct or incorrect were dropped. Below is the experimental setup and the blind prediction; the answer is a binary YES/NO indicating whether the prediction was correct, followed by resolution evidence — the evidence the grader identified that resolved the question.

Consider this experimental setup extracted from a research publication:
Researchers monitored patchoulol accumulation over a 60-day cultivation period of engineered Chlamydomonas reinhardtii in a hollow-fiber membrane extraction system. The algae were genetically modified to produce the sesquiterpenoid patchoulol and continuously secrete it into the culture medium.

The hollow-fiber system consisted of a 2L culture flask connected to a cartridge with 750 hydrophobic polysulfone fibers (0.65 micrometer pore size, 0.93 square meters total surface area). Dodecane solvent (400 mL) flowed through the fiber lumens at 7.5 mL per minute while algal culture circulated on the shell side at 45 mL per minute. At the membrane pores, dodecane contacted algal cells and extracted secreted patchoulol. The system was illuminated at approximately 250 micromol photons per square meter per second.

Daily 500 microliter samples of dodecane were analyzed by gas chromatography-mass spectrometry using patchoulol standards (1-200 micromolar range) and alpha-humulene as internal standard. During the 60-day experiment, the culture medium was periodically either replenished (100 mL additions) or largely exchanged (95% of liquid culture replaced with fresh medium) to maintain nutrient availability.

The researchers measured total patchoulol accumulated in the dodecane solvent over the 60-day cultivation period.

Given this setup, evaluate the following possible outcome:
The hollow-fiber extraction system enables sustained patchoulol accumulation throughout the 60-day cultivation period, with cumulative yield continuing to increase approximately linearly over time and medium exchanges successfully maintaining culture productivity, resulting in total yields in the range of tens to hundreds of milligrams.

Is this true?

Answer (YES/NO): NO